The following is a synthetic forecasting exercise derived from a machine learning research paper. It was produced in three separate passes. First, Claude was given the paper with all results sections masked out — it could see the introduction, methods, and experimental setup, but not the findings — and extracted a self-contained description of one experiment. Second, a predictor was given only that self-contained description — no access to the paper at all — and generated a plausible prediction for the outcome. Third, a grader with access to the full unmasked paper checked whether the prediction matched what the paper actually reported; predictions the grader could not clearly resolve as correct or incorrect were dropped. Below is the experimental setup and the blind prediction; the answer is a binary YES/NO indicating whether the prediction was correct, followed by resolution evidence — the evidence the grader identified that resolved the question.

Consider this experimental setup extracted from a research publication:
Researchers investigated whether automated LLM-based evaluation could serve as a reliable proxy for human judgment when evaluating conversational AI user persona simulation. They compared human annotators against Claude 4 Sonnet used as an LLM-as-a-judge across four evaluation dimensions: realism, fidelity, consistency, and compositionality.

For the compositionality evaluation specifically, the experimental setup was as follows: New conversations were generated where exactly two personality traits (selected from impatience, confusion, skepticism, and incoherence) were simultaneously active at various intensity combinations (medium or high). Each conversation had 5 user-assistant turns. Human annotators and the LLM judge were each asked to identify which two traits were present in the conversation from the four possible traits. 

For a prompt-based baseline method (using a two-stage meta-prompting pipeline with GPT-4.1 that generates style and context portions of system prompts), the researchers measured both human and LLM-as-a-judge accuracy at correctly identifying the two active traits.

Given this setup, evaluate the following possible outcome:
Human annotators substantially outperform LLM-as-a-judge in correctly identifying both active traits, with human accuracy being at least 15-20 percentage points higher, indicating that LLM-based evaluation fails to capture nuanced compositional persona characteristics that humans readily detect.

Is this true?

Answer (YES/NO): NO